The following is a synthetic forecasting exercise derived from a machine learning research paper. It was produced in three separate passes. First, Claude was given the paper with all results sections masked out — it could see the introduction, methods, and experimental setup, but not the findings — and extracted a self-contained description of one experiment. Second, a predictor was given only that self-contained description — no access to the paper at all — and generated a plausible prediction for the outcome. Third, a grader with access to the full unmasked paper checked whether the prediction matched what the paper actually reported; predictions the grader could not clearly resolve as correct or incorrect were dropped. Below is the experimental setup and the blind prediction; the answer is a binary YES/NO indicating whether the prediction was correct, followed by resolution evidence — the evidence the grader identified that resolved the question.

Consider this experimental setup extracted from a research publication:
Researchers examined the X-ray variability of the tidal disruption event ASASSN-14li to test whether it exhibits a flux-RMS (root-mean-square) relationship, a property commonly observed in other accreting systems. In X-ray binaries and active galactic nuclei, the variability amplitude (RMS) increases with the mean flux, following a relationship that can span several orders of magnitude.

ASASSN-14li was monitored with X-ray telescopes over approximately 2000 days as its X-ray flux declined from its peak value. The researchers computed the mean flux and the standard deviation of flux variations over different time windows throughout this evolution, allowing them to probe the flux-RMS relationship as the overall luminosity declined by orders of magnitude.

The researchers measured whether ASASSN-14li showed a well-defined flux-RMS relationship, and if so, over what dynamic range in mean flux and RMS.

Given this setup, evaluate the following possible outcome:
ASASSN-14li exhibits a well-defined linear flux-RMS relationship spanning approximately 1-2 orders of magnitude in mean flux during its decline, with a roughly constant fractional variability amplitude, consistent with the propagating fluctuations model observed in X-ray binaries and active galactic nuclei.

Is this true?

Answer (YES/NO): NO